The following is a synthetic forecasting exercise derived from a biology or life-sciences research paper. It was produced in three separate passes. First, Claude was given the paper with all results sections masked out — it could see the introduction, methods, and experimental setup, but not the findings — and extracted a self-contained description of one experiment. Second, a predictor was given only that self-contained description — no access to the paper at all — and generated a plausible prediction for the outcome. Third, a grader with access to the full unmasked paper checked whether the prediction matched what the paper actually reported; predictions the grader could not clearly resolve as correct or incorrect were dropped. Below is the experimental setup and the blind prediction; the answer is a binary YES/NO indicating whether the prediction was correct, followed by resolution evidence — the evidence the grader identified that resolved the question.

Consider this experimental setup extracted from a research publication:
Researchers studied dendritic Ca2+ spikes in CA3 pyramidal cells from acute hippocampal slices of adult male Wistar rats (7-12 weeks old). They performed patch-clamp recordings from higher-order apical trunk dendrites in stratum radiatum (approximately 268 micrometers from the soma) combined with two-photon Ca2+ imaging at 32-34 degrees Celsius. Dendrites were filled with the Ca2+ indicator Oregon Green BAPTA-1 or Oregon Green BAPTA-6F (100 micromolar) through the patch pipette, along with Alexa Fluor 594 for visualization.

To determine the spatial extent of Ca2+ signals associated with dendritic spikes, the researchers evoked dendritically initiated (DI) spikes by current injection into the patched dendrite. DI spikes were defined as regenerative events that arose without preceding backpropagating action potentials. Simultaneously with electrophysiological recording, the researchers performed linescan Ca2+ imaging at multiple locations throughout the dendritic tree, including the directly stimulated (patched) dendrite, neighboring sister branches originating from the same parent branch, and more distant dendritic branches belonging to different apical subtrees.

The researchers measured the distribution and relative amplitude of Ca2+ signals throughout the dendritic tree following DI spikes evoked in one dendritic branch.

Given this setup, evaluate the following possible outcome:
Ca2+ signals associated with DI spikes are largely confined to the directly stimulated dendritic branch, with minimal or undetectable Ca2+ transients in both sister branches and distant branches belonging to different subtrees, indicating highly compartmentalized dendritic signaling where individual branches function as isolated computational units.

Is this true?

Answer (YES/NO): NO